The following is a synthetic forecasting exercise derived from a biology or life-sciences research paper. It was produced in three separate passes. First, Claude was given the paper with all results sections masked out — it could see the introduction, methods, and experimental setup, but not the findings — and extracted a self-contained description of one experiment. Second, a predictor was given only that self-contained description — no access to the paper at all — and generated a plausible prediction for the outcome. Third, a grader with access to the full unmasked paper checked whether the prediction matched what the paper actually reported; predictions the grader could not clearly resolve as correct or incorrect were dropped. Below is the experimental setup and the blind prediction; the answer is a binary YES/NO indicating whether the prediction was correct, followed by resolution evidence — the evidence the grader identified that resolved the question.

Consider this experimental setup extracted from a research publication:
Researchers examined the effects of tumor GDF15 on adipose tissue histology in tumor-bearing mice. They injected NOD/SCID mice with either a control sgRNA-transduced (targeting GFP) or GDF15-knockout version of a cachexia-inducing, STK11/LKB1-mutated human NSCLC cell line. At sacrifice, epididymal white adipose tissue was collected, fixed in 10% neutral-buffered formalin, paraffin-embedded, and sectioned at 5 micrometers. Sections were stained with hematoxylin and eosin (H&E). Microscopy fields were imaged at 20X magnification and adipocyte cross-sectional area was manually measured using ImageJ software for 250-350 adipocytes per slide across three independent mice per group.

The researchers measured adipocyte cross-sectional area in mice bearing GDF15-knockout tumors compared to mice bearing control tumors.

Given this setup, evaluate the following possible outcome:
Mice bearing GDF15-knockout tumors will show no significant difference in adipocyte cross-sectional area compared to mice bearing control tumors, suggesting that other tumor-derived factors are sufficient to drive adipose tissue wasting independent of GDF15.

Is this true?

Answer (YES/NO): NO